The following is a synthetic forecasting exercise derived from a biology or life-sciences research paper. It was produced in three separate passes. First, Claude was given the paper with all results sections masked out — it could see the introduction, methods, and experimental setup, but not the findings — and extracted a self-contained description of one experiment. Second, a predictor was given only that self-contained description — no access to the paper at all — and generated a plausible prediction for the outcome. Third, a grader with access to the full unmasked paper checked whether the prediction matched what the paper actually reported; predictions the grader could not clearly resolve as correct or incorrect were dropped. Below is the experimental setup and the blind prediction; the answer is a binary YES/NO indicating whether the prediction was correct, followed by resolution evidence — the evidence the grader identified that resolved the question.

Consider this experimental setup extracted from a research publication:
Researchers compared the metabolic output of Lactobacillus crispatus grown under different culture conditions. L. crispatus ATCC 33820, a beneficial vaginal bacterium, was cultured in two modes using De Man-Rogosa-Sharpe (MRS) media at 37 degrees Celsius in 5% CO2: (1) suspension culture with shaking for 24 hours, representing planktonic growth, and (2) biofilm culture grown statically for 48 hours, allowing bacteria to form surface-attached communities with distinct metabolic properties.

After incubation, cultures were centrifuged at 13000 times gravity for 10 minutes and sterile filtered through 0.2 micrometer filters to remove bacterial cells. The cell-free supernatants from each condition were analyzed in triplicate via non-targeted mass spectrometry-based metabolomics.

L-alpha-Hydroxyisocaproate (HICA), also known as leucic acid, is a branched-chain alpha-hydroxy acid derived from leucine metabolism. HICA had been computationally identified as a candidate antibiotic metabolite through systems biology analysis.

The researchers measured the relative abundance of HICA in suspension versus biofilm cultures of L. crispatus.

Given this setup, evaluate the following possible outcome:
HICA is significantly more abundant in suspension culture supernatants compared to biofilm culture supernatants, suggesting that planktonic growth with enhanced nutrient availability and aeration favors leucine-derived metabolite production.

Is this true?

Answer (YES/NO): NO